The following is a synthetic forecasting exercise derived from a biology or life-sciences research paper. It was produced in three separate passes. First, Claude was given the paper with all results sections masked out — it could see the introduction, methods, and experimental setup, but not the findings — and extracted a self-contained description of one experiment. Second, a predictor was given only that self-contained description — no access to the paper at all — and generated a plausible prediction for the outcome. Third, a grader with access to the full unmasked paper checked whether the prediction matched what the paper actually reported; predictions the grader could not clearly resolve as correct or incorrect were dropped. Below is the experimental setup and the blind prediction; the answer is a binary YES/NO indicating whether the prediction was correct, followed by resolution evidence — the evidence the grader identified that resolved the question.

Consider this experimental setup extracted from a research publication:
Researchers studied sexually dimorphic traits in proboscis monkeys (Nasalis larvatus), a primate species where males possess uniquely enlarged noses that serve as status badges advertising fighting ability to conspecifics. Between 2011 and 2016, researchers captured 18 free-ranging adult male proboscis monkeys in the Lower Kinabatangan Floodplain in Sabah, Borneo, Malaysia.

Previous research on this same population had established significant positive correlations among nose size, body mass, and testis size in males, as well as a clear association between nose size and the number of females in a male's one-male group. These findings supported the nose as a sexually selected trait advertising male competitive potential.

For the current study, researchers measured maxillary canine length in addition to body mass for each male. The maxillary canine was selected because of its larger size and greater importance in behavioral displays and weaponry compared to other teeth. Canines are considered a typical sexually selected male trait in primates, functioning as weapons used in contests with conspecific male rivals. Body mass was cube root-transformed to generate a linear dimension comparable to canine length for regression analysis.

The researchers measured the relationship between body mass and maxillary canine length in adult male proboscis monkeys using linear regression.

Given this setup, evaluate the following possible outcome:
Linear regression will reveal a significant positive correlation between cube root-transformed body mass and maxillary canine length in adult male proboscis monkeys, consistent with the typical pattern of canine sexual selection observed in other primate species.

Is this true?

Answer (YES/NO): NO